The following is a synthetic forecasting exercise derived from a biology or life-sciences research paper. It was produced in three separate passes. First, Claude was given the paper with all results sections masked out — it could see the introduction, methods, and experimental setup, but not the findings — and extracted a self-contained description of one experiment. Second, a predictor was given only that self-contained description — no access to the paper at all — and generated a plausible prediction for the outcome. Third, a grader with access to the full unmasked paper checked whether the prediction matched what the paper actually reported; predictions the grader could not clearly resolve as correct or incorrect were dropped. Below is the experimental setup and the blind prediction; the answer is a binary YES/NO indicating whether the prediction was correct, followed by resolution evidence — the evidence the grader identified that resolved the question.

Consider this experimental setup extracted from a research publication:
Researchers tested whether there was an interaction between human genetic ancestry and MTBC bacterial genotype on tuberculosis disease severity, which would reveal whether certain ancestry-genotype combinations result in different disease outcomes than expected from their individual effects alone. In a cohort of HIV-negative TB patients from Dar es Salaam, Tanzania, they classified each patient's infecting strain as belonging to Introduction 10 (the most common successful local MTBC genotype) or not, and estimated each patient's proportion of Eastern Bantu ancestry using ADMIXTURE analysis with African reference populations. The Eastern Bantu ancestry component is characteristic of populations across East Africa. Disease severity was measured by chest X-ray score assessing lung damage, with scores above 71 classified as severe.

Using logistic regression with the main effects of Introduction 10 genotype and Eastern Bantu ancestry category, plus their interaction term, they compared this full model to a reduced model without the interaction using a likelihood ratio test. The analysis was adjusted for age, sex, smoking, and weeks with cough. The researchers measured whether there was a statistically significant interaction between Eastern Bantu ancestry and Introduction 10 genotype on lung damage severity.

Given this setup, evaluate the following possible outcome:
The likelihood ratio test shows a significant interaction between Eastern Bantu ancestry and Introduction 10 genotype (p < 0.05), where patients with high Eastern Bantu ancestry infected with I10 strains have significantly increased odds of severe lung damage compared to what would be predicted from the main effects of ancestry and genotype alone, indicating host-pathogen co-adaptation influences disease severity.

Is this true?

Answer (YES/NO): NO